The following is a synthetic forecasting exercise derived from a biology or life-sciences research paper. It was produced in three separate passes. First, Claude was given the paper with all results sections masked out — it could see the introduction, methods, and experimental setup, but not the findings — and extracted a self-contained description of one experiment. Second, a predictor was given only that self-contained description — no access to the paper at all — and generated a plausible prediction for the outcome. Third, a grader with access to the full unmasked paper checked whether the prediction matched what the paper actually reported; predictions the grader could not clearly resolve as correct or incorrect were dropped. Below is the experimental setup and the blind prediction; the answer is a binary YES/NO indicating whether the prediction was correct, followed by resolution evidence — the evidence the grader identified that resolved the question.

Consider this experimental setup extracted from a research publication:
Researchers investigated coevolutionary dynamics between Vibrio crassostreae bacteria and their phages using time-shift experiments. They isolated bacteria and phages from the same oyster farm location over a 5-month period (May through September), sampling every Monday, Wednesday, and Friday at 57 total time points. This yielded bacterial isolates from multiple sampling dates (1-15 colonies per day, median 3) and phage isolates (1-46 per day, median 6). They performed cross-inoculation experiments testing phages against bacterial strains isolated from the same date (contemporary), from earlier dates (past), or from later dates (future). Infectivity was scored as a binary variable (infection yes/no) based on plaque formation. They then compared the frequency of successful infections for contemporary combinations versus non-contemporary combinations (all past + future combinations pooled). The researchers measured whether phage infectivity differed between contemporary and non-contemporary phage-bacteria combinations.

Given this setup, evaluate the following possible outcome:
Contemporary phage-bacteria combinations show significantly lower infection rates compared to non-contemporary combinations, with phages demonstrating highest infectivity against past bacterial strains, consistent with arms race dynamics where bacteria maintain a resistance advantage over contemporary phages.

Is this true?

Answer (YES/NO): NO